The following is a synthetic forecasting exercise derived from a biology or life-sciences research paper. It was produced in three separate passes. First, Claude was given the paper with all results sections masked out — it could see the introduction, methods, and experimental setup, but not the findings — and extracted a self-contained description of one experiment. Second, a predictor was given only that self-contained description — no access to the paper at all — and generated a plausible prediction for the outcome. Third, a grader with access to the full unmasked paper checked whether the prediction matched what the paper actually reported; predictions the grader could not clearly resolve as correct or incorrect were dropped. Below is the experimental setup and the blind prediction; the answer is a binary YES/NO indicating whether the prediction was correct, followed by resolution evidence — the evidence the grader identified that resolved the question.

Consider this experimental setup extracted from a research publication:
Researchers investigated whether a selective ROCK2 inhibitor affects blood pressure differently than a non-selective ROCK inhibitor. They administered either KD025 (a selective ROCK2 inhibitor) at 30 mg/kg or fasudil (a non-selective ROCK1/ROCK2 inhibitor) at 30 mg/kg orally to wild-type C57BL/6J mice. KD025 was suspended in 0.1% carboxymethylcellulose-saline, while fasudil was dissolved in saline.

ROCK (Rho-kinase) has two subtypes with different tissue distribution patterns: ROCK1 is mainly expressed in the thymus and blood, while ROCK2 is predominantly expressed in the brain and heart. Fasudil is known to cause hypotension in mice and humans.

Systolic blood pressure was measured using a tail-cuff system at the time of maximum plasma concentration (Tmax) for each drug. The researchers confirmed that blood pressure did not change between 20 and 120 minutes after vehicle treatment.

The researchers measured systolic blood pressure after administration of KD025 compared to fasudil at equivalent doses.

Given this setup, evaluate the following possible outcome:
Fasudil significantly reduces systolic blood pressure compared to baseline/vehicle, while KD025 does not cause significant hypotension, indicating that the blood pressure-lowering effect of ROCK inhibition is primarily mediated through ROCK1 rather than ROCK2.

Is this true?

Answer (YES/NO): YES